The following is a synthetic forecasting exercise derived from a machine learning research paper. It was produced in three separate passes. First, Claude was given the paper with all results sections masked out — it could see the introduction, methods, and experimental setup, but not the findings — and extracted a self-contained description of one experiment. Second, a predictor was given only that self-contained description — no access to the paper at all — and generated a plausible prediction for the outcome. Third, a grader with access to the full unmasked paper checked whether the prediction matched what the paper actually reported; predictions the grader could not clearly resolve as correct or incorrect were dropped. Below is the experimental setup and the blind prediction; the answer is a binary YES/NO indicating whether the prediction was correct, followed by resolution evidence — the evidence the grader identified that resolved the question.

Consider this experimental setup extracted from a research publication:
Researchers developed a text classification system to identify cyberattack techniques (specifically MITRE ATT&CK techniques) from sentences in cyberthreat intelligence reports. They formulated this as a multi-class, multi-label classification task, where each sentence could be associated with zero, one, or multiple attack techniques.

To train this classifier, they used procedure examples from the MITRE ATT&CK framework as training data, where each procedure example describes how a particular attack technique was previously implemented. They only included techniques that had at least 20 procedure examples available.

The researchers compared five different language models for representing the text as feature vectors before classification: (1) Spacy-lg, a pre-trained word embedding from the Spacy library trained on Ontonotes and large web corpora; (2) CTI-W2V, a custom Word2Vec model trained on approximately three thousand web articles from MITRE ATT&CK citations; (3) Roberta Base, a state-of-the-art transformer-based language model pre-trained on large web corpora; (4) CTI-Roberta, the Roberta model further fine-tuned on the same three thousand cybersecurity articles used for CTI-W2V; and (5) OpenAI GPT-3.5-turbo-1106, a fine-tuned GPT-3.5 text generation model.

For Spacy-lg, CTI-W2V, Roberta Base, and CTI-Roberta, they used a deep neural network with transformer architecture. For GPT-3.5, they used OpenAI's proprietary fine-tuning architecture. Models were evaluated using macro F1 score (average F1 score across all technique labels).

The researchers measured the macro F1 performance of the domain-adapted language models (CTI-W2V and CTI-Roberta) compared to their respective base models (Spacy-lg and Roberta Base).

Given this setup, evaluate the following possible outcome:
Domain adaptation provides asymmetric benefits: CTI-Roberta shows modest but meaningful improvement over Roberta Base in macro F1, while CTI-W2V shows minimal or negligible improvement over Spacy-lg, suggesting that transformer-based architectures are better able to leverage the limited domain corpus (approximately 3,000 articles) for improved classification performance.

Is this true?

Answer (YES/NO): NO